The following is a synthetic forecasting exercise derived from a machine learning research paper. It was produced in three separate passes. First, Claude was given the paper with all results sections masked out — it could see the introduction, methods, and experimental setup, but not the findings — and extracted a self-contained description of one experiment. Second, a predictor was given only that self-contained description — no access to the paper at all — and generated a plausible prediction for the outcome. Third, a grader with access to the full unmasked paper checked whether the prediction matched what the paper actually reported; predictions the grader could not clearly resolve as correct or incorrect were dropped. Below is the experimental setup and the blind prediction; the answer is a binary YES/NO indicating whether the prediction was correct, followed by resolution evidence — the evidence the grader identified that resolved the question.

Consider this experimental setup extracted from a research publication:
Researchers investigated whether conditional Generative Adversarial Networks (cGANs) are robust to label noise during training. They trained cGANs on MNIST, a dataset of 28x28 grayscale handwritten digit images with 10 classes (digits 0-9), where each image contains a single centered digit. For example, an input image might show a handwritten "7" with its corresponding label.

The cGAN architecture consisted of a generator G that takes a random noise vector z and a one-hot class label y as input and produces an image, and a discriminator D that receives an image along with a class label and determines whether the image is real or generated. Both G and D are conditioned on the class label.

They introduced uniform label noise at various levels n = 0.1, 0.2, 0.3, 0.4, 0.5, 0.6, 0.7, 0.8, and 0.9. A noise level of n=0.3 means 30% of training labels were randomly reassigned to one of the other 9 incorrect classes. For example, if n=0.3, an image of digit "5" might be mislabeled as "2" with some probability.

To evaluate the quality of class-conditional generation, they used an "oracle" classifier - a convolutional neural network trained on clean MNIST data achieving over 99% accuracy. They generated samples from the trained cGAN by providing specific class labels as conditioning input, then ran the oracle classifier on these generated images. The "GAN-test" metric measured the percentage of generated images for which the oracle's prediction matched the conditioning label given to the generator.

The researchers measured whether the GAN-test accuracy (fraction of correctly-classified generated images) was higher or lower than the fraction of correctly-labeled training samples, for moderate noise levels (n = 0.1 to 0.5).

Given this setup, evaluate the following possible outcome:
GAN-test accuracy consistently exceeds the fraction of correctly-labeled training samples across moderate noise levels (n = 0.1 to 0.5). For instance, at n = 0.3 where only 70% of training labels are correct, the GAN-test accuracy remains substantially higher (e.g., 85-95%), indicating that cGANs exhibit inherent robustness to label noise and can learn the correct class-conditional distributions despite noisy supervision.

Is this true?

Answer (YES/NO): YES